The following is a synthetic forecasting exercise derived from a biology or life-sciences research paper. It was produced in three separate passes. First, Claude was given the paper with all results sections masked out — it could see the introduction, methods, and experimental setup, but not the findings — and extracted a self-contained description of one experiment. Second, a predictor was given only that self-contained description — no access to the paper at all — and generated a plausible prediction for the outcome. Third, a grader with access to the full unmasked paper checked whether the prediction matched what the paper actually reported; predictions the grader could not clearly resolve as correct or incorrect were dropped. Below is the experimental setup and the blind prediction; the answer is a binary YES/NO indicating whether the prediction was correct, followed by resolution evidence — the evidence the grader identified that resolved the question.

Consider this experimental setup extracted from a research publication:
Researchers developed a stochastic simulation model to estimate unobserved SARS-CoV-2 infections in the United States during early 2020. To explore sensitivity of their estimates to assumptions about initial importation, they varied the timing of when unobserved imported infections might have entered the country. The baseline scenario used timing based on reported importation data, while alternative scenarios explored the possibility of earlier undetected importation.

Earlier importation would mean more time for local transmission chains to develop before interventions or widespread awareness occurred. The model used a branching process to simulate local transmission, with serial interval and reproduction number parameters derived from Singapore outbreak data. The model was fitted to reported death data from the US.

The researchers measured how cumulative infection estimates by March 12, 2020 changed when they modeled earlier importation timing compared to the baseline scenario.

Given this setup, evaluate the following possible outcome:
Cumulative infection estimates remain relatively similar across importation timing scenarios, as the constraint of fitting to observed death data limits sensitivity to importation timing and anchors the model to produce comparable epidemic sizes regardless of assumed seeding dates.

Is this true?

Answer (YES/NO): NO